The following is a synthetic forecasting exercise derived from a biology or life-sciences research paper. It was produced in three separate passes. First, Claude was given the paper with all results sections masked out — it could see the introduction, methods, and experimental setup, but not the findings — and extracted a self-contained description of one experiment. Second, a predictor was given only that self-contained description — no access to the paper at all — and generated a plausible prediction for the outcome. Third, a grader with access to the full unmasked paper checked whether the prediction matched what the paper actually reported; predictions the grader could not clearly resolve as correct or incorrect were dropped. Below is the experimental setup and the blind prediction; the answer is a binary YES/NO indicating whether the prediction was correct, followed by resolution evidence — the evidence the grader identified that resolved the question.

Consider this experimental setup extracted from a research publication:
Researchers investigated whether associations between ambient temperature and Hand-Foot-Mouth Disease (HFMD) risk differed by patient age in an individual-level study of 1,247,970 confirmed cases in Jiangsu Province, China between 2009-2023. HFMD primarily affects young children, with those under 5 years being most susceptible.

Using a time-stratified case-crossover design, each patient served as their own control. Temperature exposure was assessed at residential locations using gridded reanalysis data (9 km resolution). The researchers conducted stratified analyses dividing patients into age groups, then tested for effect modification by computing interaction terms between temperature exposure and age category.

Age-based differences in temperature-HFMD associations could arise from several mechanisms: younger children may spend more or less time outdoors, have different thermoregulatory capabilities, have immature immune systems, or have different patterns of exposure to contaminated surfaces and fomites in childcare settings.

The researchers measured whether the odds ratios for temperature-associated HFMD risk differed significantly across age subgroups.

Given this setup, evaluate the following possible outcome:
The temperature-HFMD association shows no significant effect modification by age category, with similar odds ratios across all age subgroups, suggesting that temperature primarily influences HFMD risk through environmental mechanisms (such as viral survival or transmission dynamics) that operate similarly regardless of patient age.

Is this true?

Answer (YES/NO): NO